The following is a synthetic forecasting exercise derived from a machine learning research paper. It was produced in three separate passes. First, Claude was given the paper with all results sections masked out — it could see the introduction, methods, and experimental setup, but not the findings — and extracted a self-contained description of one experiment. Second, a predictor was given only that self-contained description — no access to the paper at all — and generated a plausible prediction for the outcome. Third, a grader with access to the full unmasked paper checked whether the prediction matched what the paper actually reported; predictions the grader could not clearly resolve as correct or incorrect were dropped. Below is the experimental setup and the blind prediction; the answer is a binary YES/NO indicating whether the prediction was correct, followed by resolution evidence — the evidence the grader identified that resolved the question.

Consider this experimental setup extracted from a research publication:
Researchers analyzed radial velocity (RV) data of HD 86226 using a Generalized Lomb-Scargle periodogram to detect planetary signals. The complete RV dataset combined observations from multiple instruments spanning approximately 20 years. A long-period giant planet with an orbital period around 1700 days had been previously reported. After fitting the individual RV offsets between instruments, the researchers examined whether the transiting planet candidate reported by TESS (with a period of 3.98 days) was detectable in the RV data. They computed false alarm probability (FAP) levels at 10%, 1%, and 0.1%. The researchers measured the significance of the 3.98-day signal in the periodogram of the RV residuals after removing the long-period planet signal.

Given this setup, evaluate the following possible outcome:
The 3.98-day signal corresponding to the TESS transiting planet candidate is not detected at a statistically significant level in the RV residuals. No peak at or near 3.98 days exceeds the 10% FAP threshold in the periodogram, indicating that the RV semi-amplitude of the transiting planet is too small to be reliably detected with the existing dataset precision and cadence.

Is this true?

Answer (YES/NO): NO